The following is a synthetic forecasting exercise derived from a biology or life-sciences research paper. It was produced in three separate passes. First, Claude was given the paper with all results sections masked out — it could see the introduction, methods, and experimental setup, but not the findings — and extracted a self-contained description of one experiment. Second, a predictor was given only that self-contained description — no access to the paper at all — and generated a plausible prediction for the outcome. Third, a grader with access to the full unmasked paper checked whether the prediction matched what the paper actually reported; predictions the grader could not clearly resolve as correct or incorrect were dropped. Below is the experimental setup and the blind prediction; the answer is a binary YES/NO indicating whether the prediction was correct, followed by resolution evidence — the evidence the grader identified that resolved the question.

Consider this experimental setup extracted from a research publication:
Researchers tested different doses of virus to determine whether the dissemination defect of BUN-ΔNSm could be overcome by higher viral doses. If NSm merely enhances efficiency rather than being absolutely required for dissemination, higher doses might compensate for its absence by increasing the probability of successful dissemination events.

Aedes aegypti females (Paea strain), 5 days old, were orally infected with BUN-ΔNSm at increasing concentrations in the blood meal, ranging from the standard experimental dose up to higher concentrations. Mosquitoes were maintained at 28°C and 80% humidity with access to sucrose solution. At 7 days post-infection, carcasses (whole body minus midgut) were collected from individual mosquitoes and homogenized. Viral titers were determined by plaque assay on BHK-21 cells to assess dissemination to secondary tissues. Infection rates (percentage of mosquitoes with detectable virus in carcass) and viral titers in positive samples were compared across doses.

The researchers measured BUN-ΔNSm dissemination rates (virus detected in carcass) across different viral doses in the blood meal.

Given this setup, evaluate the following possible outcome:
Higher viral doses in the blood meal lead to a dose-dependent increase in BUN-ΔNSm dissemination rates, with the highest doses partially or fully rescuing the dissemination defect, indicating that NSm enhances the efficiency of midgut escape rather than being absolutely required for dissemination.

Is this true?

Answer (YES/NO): NO